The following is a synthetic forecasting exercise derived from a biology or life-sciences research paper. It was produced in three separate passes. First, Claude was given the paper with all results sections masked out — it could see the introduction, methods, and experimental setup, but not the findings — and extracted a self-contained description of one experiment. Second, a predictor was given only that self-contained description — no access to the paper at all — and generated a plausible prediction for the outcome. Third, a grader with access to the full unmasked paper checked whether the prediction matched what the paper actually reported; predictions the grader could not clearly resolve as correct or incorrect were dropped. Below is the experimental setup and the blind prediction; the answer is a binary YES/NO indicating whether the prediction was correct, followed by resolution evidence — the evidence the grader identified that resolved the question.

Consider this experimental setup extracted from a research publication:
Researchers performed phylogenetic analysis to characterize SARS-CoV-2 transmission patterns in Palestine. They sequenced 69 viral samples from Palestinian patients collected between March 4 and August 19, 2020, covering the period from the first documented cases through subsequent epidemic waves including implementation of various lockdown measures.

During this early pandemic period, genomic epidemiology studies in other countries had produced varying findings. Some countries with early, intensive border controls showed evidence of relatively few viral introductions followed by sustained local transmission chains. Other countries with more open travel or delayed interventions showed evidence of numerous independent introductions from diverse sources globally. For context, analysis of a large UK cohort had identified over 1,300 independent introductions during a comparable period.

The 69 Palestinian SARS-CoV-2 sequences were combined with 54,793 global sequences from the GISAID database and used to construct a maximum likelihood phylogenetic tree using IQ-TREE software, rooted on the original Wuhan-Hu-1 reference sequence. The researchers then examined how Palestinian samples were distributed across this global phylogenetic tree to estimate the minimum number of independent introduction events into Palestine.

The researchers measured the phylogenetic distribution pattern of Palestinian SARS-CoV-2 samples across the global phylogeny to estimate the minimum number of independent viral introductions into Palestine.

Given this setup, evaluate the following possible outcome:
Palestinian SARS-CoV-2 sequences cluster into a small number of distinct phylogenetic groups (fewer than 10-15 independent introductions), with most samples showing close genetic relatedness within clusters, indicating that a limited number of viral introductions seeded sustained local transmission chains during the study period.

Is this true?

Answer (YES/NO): YES